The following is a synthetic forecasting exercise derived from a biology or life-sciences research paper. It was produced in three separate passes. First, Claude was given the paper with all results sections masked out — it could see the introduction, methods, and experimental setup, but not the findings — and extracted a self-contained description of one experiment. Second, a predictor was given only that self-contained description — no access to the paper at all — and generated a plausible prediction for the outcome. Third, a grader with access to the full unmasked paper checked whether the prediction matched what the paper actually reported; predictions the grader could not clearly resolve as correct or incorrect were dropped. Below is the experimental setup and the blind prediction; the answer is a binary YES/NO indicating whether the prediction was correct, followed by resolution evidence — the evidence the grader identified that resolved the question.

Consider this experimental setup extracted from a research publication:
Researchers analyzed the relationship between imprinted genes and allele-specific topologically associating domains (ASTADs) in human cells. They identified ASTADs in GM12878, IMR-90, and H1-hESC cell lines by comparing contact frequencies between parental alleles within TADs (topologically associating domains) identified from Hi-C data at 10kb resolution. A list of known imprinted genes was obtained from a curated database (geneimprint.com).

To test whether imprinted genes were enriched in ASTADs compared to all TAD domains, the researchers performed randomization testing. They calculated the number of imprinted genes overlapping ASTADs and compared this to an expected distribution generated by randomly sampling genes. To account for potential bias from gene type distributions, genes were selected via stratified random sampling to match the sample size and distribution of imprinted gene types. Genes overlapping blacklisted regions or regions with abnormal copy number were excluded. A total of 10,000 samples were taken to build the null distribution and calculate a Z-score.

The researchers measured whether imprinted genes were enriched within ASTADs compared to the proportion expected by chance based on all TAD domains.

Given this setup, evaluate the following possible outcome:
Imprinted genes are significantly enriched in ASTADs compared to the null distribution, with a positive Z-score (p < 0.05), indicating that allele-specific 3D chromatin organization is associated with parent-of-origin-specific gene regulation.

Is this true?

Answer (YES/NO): YES